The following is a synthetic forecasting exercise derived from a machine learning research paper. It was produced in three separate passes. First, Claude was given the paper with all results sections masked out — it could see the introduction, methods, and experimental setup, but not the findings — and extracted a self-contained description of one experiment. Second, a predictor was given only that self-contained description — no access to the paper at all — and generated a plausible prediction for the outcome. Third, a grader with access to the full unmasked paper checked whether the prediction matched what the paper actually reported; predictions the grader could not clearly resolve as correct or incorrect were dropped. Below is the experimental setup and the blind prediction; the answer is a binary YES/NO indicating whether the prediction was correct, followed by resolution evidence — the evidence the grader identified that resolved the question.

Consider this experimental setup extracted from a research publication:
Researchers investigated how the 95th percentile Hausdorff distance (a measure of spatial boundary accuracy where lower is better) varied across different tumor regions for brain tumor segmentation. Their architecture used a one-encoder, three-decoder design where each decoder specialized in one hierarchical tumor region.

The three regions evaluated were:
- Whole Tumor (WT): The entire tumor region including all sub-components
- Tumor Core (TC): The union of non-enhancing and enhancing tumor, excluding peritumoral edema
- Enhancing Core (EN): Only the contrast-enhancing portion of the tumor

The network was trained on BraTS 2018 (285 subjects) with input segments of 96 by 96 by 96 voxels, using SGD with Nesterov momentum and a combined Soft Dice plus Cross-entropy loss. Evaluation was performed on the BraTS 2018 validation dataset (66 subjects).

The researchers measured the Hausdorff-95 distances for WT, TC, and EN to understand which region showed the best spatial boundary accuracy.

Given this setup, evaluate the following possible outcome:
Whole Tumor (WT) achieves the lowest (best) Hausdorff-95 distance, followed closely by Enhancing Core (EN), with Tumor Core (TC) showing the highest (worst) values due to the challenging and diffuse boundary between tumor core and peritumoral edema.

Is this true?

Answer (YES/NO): NO